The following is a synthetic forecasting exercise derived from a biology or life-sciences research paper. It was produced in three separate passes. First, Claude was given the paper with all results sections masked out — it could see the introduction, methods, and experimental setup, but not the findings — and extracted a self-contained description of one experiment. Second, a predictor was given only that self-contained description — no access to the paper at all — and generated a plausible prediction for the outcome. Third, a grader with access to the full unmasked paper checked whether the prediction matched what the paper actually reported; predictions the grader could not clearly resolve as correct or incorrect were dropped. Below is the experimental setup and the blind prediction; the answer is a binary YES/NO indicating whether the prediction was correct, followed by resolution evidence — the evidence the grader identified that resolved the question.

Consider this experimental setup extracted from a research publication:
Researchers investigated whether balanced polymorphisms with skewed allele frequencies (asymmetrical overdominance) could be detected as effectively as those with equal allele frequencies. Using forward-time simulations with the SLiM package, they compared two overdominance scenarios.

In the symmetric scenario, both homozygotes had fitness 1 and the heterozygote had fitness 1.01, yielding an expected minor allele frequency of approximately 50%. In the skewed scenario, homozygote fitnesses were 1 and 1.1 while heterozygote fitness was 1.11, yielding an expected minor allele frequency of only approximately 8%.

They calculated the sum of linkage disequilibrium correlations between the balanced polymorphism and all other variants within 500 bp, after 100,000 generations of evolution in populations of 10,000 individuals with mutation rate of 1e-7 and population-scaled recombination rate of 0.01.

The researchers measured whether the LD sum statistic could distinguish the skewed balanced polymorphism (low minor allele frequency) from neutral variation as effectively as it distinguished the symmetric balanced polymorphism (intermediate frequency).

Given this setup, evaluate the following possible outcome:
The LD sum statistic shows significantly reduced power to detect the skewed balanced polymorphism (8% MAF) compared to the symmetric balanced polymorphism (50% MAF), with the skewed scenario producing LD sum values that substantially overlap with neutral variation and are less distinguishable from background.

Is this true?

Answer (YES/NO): NO